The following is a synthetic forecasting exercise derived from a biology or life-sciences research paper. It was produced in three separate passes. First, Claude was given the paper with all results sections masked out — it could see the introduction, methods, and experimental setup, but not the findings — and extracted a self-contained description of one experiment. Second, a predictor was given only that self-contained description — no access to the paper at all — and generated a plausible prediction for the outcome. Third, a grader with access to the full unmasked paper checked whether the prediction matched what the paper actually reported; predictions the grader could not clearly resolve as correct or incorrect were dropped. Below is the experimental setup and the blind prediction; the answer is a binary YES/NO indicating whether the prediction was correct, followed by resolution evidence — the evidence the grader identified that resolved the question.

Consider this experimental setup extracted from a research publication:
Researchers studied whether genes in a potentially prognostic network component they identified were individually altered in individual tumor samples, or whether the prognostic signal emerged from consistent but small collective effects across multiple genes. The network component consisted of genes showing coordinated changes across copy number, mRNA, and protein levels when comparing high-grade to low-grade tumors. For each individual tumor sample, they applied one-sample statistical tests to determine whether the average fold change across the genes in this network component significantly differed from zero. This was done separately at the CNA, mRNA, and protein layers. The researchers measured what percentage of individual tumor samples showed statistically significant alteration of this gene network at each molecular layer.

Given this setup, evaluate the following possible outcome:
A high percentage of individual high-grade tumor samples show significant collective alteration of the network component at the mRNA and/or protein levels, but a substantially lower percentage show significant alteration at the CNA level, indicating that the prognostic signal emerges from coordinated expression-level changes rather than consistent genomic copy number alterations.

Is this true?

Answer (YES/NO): NO